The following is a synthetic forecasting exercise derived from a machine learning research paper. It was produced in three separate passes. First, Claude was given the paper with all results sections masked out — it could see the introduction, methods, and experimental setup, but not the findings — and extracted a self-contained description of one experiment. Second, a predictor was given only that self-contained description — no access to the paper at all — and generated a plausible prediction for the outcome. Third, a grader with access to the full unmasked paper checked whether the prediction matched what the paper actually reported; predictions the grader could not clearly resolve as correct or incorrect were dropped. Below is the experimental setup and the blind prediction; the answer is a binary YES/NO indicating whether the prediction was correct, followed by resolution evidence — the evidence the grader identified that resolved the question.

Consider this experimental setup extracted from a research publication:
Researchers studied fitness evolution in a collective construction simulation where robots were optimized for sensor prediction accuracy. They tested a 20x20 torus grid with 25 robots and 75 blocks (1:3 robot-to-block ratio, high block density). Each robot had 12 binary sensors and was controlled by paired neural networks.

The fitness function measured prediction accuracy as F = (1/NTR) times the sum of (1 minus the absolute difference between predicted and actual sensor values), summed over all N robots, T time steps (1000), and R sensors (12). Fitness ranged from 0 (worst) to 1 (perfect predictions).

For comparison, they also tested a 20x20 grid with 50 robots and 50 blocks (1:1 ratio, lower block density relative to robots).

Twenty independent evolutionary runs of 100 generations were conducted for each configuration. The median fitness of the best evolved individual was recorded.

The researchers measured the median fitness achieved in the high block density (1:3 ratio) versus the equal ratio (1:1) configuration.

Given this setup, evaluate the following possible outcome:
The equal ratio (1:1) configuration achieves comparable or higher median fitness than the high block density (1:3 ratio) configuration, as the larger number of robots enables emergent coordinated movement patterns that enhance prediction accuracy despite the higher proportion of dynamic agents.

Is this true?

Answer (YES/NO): YES